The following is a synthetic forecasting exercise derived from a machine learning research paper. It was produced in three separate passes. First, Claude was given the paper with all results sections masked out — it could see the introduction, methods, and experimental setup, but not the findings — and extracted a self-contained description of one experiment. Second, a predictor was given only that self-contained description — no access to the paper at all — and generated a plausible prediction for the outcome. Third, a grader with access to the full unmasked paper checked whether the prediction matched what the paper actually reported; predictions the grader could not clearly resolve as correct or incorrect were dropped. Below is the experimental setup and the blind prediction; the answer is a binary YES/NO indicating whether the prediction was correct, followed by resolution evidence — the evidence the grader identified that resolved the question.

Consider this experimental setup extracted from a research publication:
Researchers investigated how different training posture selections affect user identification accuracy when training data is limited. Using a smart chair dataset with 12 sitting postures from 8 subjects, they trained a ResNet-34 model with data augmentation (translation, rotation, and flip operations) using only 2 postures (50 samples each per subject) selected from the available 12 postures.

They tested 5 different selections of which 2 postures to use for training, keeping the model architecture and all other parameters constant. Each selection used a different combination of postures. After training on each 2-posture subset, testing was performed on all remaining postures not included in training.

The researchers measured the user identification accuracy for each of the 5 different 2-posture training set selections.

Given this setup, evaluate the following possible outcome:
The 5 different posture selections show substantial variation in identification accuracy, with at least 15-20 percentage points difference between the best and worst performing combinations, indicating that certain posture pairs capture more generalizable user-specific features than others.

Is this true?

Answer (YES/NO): NO